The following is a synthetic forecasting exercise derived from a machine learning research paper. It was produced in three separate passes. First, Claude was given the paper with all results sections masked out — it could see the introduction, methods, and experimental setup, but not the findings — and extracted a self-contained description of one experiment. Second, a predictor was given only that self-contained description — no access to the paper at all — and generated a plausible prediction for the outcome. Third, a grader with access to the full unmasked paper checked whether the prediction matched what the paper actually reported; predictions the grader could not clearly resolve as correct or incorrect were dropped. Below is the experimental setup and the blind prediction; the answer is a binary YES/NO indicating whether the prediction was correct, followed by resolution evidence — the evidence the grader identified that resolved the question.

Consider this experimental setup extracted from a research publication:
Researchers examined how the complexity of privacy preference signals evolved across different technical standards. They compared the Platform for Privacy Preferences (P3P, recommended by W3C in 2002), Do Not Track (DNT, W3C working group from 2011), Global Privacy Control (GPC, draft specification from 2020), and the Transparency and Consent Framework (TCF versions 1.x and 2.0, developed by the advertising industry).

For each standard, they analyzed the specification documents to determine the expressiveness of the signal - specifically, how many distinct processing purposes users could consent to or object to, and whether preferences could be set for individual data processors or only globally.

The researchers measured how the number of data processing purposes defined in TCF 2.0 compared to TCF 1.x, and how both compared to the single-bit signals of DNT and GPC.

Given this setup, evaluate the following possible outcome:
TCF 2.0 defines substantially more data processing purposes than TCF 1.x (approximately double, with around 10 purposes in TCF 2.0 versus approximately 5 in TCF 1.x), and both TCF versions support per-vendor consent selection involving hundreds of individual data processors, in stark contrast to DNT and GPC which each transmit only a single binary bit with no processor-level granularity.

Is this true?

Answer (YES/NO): YES